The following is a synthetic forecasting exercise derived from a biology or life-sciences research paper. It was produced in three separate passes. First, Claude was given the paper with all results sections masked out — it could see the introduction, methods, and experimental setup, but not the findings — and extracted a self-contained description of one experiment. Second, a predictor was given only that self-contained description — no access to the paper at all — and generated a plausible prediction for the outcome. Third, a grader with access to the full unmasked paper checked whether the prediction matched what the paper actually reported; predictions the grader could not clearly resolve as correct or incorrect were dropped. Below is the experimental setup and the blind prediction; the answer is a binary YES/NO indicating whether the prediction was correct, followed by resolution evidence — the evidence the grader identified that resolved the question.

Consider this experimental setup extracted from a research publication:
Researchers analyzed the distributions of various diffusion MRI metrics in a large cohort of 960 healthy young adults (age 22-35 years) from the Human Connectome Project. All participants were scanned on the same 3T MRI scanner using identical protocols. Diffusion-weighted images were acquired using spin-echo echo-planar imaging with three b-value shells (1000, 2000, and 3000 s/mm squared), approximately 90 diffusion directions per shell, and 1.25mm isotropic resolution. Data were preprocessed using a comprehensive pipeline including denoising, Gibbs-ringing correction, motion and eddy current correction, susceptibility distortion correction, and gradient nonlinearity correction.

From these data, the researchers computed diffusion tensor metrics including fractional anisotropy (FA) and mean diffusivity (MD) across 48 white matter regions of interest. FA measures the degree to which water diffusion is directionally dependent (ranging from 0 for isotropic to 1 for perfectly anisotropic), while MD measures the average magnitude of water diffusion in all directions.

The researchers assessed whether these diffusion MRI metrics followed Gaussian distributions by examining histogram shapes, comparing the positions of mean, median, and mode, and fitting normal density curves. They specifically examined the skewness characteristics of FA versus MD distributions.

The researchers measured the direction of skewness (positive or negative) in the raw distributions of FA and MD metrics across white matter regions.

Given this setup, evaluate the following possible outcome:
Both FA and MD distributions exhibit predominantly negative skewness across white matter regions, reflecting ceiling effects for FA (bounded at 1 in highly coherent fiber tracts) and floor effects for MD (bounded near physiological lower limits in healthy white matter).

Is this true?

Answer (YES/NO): NO